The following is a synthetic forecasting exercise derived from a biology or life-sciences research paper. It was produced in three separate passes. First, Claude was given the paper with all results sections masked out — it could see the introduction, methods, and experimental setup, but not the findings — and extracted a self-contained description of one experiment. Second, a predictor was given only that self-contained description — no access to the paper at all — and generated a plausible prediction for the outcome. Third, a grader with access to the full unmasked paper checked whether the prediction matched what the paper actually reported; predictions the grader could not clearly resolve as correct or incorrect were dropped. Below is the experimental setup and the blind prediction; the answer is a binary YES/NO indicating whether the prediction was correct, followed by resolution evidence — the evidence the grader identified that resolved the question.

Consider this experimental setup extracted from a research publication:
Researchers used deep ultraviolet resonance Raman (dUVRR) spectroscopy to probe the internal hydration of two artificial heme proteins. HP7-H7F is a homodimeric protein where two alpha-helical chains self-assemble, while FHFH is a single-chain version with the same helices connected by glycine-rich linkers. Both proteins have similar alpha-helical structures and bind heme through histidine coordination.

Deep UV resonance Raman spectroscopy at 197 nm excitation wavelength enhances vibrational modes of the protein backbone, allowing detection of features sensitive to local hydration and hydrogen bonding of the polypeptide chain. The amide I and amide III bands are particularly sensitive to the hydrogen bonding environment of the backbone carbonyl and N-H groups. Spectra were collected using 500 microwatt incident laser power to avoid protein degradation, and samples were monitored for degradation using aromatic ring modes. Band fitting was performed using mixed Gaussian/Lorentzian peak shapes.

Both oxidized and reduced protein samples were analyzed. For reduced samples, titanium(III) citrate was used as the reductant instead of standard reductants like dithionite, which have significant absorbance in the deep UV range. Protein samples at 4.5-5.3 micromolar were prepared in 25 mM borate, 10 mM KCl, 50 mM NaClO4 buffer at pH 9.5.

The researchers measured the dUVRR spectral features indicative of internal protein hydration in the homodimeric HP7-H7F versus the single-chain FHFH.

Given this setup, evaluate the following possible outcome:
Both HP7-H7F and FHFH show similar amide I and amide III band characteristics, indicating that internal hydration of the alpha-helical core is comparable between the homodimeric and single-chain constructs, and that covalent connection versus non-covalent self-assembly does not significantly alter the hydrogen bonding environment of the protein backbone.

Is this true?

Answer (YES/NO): NO